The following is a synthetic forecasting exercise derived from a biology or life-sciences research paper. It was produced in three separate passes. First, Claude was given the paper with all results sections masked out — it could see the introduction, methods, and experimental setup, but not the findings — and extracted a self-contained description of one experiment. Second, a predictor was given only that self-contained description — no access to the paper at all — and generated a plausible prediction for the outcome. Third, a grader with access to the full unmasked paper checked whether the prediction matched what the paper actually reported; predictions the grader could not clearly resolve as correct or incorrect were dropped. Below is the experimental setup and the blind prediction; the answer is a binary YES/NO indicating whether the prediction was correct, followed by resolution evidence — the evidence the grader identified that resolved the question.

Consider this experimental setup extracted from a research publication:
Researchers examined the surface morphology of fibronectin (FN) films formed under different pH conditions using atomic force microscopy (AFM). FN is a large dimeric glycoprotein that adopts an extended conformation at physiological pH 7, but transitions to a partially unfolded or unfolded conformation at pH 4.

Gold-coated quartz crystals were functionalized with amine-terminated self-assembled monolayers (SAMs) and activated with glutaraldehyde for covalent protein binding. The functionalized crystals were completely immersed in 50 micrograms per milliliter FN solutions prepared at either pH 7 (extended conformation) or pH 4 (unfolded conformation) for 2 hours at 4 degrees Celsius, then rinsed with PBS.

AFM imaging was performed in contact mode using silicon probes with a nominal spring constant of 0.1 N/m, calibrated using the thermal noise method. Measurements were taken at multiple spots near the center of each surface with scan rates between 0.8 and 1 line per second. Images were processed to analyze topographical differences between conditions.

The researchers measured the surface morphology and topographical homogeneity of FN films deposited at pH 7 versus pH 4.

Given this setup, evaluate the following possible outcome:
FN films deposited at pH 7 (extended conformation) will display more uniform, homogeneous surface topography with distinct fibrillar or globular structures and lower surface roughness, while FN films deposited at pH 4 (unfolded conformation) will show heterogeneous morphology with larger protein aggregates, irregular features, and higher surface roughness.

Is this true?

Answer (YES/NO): NO